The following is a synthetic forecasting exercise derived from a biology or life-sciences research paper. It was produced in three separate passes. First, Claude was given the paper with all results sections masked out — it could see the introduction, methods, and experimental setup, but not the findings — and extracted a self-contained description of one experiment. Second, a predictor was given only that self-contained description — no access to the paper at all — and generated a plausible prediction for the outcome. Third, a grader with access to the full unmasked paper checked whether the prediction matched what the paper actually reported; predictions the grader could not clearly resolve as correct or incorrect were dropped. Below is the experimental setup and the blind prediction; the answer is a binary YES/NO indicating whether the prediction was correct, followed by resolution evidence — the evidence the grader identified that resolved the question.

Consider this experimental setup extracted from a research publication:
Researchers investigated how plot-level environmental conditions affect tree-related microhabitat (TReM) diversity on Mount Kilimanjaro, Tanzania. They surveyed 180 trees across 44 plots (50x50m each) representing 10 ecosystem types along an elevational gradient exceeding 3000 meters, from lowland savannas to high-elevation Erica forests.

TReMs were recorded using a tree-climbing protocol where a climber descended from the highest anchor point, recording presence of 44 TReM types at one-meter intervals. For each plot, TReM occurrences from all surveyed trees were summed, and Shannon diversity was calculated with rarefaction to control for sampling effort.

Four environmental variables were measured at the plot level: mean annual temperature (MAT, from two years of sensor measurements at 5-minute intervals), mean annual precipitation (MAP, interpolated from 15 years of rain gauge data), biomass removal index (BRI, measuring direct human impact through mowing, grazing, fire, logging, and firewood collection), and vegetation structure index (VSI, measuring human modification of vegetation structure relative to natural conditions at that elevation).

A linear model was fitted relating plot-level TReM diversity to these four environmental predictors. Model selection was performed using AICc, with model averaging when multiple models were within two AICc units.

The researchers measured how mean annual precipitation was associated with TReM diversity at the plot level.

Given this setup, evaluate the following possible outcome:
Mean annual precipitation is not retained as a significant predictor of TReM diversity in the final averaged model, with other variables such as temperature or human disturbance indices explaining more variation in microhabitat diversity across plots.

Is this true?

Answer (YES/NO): YES